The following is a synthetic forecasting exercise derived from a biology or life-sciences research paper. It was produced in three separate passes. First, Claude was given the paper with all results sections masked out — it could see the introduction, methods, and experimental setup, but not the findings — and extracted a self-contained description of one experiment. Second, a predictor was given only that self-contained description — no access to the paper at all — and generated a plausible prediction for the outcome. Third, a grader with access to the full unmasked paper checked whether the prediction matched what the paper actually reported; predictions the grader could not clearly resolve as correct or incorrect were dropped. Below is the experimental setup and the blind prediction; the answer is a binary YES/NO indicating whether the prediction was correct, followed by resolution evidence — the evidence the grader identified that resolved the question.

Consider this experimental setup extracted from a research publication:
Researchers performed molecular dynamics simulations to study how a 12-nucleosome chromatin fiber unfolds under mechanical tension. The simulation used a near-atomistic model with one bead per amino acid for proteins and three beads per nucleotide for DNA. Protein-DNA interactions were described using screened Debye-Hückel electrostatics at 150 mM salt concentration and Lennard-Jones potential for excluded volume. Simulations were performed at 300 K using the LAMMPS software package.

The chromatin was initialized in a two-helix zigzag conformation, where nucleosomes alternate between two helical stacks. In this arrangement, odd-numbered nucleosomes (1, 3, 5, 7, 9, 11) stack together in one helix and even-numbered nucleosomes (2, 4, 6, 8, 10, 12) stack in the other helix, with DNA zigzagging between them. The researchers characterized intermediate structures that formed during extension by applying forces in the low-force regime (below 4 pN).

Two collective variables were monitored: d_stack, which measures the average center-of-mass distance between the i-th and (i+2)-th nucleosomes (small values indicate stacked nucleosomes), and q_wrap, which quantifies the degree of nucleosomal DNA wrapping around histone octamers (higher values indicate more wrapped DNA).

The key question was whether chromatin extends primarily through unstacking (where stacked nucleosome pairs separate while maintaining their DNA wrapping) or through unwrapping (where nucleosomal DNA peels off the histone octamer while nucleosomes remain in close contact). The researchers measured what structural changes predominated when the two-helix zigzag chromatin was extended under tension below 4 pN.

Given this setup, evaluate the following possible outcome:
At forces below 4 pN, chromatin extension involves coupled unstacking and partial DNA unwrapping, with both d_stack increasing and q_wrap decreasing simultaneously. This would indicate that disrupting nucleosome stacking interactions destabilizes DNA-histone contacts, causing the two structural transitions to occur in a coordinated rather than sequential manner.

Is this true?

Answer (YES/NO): NO